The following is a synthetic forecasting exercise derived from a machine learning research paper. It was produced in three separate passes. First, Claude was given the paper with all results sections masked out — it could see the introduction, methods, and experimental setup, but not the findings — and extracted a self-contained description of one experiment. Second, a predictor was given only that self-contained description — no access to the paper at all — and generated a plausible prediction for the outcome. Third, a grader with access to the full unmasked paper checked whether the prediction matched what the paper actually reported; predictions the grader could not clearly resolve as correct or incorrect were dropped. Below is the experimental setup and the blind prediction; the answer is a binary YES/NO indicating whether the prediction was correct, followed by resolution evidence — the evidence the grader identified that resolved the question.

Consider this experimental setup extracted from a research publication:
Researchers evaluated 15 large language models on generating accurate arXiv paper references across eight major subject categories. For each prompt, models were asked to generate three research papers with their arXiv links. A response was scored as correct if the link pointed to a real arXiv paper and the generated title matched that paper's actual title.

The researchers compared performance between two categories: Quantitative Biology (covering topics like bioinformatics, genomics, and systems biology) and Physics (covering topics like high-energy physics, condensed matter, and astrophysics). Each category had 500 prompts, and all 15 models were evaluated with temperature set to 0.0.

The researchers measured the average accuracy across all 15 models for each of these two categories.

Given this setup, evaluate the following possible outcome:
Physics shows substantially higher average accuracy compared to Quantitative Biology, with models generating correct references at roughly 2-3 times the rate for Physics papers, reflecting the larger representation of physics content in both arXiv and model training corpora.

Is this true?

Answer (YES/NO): NO